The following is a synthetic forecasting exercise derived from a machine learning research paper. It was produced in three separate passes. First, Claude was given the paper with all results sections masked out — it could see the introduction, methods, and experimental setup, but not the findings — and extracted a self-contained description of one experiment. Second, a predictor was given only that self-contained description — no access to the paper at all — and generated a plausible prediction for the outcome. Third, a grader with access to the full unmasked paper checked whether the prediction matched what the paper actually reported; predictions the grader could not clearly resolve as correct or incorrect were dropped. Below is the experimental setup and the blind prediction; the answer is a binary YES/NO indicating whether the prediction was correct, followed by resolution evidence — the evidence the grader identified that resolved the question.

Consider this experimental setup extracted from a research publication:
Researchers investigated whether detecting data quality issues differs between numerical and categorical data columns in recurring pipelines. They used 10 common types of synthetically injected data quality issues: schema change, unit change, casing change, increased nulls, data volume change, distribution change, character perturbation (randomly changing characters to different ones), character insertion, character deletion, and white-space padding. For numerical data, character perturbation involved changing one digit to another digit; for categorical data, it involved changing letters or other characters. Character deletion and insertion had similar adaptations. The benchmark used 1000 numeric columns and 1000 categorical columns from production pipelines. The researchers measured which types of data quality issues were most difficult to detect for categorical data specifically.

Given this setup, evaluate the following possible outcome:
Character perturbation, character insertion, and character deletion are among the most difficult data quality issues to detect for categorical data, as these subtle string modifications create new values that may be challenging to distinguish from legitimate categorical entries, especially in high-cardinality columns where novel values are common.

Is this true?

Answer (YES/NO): NO